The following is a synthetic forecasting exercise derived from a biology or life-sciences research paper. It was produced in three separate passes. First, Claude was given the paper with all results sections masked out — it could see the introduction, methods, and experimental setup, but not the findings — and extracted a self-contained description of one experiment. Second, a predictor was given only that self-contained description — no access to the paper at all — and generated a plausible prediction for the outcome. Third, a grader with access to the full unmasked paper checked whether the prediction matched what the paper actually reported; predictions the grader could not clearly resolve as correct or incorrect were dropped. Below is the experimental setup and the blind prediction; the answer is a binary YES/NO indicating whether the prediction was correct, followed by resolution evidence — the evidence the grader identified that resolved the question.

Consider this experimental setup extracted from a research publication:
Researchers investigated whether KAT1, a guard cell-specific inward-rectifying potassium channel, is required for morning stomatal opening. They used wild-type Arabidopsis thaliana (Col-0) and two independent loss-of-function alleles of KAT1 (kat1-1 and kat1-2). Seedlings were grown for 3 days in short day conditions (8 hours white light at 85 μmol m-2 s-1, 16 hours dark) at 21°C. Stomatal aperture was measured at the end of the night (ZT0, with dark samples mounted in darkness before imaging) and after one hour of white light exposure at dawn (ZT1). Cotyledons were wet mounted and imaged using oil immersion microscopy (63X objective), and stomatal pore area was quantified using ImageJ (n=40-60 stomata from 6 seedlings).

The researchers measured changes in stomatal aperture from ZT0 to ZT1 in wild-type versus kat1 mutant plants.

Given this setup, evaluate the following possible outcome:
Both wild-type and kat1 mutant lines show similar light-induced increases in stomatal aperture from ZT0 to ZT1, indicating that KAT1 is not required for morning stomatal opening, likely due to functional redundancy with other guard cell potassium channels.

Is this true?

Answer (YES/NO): NO